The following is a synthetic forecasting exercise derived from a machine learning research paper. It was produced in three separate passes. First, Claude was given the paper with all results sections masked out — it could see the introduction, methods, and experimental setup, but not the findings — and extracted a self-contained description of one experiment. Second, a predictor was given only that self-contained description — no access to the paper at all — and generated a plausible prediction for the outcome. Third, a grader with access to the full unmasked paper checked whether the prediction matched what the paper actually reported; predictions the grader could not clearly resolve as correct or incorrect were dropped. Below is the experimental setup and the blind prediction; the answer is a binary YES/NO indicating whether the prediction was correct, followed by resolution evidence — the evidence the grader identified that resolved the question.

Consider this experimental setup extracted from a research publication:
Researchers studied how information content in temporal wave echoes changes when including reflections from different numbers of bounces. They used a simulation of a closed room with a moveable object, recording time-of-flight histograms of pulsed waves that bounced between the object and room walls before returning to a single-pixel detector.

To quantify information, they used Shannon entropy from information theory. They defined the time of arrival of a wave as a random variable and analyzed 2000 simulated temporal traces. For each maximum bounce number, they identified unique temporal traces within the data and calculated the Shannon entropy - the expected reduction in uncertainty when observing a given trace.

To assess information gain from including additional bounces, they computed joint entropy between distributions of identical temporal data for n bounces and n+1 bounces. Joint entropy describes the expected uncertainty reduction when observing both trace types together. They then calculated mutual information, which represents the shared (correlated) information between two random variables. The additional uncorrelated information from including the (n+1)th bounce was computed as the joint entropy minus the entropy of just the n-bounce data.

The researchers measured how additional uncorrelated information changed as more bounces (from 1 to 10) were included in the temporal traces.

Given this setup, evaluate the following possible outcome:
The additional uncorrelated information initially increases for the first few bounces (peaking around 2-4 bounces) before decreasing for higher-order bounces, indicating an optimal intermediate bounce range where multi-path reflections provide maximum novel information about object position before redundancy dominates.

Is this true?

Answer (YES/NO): NO